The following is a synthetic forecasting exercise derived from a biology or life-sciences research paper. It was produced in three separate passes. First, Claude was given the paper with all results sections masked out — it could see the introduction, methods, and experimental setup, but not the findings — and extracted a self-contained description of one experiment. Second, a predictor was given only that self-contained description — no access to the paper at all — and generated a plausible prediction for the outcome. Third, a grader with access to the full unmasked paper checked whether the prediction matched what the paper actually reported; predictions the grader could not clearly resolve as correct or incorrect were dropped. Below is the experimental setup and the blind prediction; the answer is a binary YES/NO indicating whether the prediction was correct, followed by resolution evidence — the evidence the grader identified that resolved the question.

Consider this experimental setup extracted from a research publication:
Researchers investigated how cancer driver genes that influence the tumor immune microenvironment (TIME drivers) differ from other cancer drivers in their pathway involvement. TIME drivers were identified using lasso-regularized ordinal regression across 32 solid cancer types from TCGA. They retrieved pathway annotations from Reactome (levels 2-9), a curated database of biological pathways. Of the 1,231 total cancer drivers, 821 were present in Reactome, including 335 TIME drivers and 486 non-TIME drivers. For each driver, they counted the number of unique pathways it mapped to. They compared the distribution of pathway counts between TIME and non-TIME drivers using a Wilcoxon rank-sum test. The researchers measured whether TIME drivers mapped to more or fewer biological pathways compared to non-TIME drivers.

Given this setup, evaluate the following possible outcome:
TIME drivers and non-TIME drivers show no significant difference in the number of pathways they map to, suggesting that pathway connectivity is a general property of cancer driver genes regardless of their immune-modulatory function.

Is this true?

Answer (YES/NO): NO